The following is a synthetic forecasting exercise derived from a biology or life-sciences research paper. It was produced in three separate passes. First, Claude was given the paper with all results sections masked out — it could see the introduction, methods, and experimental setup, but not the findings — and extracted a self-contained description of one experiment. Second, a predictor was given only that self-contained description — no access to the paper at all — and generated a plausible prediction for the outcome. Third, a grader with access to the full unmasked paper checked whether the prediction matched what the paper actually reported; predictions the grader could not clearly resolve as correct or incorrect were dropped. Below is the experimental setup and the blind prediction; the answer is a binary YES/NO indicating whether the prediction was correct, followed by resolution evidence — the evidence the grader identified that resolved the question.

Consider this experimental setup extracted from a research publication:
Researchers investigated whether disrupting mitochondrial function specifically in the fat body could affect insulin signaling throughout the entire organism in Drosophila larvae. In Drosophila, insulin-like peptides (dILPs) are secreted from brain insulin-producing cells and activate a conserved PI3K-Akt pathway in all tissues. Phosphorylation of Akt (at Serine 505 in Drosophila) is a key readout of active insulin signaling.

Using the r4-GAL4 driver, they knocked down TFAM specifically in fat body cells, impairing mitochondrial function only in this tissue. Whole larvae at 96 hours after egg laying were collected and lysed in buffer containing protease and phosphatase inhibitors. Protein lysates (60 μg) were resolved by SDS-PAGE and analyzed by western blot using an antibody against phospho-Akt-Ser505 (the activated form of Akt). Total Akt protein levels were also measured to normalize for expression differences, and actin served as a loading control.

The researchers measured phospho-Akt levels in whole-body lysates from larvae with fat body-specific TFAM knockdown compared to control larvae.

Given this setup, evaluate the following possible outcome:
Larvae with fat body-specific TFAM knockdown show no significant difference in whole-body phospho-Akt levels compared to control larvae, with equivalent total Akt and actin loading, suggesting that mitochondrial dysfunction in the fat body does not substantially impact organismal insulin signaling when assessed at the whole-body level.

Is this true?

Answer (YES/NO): NO